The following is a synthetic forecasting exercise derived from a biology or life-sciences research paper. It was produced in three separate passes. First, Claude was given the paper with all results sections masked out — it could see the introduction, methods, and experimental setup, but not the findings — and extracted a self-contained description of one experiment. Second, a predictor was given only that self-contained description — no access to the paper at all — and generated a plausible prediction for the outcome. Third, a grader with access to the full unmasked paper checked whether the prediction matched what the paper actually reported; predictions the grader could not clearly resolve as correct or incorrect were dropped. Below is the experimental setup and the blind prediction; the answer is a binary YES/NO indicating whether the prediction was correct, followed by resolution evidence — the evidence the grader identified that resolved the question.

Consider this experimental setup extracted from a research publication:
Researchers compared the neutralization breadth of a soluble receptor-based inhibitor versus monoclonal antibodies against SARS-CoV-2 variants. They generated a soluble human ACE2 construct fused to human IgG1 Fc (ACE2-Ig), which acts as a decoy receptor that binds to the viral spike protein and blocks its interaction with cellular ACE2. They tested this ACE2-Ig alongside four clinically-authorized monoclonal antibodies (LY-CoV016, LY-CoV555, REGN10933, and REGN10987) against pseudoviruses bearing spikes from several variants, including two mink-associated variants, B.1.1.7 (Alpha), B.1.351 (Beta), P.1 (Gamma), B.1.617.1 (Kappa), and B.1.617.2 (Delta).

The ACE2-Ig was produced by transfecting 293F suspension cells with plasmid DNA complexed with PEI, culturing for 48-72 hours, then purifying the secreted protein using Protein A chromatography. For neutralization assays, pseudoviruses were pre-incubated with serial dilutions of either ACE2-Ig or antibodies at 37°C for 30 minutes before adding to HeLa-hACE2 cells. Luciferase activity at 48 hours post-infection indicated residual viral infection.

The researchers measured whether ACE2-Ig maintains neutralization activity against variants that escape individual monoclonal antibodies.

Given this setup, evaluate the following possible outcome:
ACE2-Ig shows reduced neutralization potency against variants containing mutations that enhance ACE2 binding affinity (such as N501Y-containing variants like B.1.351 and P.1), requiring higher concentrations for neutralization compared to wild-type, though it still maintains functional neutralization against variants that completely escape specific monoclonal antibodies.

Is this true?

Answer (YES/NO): NO